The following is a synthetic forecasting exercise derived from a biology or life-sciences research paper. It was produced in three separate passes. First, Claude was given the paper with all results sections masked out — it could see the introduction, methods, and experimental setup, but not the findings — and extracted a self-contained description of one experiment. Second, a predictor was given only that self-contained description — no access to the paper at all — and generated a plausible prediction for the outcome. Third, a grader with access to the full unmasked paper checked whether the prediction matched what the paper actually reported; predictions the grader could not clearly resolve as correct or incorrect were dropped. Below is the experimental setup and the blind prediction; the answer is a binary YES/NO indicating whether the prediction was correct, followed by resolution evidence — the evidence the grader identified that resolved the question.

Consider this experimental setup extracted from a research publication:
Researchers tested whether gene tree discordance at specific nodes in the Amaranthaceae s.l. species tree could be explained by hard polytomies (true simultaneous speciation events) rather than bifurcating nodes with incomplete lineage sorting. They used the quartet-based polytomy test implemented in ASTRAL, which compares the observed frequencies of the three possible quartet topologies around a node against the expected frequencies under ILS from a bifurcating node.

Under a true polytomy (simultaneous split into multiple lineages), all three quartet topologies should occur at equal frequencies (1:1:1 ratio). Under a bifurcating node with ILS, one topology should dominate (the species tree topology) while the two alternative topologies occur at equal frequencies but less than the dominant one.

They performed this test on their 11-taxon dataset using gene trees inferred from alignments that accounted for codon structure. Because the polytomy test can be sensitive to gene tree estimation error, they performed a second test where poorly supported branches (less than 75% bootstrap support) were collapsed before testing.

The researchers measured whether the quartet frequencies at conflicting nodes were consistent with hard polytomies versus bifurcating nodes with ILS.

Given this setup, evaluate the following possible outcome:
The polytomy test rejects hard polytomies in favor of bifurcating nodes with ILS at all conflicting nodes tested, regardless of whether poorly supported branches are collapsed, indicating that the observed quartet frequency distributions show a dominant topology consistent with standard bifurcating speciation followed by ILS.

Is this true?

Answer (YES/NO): YES